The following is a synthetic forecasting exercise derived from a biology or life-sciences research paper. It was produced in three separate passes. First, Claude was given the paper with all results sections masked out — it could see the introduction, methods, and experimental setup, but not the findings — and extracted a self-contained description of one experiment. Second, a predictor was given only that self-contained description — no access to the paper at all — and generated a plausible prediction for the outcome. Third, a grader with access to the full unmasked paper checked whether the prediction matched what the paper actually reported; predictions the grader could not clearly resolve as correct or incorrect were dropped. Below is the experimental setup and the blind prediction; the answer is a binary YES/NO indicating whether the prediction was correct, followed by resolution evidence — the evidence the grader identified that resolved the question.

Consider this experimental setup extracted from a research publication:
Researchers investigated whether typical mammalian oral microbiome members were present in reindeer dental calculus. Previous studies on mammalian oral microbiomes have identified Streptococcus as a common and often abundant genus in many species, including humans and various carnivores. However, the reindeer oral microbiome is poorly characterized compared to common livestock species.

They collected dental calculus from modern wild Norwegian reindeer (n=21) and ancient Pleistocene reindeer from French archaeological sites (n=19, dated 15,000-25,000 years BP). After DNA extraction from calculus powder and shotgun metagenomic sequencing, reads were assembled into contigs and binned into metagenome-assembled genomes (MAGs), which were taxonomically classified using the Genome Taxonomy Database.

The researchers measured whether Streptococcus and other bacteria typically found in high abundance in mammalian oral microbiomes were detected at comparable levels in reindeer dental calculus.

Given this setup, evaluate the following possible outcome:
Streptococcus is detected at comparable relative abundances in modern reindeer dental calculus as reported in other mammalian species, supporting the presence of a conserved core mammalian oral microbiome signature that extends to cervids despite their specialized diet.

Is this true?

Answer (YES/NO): NO